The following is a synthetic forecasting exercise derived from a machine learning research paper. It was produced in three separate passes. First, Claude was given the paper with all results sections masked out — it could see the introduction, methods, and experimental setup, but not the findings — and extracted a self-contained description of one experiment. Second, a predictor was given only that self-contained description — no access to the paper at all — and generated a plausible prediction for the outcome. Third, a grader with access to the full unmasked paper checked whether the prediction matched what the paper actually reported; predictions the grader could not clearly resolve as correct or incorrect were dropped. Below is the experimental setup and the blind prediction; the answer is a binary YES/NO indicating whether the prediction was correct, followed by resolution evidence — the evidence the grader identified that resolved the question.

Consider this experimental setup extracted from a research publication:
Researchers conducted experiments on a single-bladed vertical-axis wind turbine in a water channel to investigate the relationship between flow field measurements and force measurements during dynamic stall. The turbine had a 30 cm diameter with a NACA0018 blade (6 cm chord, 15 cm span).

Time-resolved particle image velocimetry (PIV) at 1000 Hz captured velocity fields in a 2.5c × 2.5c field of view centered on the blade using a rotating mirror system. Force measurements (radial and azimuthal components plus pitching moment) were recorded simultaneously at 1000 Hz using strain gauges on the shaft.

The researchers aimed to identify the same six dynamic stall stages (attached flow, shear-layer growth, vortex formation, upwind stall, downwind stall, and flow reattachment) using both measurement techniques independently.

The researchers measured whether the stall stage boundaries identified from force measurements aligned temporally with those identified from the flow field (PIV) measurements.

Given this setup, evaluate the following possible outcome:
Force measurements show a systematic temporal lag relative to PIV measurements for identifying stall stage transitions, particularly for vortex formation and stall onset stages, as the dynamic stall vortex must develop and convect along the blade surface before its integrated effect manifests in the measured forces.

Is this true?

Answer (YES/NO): NO